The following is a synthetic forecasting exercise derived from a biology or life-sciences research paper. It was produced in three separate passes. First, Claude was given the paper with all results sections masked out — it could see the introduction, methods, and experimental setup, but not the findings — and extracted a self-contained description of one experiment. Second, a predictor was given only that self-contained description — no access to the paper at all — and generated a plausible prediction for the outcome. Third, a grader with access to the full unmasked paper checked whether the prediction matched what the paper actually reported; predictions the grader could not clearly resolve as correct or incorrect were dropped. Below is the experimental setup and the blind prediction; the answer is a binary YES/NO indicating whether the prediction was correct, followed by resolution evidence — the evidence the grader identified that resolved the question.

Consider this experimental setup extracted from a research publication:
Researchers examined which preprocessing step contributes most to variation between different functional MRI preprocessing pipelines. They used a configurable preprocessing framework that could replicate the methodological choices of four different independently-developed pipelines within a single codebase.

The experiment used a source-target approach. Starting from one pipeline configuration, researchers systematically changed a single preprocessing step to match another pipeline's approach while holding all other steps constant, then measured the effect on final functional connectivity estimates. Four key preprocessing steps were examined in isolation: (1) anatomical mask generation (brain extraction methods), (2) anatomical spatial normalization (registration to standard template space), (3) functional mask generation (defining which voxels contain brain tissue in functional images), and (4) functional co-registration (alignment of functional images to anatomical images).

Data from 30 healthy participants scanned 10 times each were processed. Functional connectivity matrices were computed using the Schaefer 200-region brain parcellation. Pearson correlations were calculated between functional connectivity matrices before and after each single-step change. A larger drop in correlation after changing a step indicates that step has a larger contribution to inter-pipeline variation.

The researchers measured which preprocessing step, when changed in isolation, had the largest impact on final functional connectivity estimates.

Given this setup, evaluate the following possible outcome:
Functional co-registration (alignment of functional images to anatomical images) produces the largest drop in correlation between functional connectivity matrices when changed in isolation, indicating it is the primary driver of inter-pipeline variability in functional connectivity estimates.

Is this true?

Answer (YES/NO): NO